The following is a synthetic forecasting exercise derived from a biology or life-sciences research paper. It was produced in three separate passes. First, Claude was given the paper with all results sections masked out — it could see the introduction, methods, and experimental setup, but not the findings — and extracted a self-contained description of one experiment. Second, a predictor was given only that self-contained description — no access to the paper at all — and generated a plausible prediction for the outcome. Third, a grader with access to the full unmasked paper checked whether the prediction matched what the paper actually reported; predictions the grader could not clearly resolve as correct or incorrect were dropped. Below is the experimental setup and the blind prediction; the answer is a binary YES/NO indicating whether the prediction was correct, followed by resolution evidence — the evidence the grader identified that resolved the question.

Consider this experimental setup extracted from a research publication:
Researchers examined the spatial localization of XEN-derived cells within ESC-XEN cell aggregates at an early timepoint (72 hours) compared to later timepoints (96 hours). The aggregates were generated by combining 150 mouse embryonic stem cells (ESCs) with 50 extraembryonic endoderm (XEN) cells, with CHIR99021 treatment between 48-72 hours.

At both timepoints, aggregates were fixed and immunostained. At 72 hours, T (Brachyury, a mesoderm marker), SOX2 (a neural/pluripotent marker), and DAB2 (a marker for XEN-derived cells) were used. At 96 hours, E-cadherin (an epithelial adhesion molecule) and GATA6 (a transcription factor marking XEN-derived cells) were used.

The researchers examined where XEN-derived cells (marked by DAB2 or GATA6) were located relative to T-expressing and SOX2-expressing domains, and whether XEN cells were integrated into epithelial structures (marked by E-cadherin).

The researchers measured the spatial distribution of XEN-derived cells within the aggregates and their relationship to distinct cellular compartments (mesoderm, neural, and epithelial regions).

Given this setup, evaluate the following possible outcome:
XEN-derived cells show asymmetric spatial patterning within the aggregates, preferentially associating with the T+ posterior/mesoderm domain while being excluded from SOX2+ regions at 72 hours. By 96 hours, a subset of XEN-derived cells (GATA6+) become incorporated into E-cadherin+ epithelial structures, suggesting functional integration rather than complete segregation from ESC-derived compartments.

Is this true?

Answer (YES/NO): NO